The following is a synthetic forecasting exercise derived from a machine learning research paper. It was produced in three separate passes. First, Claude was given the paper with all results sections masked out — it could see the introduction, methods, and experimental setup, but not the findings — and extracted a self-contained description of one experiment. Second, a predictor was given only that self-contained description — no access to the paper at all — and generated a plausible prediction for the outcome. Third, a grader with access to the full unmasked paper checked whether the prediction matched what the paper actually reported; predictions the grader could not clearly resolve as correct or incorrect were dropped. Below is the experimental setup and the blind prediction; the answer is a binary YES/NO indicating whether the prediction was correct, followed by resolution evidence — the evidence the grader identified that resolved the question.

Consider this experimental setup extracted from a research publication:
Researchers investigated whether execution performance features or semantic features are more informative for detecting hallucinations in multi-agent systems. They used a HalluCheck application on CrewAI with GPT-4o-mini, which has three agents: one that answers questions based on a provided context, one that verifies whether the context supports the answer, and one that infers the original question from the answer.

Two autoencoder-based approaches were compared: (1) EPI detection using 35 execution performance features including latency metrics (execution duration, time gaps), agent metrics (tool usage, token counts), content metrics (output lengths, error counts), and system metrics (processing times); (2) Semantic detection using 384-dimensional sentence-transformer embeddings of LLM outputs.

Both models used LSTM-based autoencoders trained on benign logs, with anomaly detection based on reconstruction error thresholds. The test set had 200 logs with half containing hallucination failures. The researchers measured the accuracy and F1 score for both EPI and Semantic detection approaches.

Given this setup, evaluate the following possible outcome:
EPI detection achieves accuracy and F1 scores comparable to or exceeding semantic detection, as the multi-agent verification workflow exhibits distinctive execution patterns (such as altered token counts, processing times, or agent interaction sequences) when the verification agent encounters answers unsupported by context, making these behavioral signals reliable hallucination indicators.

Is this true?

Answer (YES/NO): YES